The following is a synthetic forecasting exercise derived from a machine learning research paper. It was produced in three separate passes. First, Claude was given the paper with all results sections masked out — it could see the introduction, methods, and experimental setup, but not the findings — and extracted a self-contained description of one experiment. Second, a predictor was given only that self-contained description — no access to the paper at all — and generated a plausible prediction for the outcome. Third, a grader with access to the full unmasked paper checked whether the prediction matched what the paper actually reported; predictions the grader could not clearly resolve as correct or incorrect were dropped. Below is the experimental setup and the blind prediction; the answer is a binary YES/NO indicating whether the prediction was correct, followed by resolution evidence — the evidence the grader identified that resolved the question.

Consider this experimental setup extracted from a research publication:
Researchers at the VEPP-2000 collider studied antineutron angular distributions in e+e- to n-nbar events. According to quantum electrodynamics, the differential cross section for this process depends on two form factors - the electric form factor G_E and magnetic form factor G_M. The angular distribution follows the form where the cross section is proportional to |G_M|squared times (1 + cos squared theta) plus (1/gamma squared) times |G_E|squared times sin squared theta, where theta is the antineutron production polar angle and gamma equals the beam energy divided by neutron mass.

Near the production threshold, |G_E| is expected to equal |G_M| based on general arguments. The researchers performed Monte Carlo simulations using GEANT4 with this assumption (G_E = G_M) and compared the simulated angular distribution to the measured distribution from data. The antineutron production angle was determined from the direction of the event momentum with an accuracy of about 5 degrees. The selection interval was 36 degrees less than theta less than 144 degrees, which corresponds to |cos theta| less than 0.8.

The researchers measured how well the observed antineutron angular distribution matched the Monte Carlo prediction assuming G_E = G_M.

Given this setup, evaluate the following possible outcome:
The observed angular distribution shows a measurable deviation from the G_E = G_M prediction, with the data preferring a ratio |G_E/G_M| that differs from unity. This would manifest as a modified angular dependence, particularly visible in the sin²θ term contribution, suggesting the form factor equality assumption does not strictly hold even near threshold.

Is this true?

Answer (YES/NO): NO